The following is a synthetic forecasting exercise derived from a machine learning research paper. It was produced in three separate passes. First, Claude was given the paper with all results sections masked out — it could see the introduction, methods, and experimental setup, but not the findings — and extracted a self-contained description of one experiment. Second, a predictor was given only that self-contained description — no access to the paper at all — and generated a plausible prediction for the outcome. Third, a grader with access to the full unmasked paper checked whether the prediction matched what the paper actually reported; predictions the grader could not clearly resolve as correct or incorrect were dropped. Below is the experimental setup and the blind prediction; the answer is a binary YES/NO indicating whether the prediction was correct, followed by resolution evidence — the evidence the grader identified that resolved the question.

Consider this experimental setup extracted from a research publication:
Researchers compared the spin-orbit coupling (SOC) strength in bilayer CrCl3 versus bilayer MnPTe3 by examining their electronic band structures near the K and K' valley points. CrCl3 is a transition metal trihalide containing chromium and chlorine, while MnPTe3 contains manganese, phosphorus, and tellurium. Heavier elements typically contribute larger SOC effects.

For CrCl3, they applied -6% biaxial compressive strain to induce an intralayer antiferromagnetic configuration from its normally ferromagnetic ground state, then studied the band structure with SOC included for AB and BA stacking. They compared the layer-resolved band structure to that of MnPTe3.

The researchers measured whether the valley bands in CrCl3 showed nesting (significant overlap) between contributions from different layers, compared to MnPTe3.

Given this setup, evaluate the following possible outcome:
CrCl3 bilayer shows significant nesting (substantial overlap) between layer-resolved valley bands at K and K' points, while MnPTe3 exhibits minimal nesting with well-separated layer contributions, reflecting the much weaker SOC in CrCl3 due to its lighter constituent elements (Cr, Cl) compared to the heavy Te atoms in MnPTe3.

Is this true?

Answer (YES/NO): NO